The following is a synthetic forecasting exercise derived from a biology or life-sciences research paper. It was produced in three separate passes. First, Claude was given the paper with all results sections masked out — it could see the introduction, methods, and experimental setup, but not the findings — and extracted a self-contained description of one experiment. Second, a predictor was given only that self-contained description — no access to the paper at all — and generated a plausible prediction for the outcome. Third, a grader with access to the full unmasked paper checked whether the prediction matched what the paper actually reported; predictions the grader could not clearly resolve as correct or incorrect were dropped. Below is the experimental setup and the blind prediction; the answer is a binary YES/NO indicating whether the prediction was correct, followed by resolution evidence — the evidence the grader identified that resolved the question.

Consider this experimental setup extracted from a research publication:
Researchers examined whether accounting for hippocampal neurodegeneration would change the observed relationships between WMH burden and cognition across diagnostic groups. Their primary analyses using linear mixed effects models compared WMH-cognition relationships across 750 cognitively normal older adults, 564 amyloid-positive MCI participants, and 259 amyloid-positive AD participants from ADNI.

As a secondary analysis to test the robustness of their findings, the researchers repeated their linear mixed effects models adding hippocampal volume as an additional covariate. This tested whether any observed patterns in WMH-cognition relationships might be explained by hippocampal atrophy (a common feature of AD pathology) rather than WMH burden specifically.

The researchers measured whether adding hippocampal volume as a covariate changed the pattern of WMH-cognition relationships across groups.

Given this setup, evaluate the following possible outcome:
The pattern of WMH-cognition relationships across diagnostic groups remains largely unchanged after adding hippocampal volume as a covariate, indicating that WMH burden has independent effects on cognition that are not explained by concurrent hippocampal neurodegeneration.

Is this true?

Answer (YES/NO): YES